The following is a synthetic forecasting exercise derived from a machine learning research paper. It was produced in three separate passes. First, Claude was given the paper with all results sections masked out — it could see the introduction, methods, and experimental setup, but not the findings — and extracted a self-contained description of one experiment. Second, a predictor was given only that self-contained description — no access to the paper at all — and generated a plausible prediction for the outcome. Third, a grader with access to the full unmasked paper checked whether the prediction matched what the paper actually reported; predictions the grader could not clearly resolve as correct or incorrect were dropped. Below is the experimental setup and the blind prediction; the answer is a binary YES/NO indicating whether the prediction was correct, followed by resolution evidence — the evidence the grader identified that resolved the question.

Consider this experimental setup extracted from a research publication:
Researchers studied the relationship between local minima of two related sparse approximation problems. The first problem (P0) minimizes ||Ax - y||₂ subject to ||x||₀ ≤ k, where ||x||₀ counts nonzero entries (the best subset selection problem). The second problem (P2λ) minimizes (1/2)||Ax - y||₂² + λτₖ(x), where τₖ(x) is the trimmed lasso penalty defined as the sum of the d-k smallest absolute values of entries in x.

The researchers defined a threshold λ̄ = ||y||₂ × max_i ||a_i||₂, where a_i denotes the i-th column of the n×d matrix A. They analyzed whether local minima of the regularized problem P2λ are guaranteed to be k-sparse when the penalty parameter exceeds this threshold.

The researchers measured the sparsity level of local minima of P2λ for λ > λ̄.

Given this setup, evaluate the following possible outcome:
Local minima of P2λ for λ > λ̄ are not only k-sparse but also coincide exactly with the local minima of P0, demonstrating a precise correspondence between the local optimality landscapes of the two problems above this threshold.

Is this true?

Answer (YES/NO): NO